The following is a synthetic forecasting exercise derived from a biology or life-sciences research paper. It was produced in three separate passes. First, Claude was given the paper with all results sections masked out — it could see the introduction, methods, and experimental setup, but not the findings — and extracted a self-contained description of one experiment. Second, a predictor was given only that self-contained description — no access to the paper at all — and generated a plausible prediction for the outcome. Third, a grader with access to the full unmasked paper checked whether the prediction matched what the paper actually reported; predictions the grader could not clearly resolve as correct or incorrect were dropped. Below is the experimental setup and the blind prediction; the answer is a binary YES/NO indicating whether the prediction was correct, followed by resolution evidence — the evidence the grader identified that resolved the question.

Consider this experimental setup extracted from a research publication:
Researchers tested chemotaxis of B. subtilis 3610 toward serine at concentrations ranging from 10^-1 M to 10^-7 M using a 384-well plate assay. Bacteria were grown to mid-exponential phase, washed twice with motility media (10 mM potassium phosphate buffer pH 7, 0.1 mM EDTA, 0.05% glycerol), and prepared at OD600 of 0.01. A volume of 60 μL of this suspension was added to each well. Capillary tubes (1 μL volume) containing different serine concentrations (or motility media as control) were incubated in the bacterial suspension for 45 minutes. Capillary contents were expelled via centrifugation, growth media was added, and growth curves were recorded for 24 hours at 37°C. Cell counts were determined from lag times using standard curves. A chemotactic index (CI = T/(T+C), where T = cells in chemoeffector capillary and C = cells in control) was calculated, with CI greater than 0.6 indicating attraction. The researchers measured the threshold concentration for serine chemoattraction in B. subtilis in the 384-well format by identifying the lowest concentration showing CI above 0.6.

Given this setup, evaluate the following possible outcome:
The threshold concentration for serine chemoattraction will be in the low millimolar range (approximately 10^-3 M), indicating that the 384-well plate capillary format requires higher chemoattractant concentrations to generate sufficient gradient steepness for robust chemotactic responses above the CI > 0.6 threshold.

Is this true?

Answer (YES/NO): NO